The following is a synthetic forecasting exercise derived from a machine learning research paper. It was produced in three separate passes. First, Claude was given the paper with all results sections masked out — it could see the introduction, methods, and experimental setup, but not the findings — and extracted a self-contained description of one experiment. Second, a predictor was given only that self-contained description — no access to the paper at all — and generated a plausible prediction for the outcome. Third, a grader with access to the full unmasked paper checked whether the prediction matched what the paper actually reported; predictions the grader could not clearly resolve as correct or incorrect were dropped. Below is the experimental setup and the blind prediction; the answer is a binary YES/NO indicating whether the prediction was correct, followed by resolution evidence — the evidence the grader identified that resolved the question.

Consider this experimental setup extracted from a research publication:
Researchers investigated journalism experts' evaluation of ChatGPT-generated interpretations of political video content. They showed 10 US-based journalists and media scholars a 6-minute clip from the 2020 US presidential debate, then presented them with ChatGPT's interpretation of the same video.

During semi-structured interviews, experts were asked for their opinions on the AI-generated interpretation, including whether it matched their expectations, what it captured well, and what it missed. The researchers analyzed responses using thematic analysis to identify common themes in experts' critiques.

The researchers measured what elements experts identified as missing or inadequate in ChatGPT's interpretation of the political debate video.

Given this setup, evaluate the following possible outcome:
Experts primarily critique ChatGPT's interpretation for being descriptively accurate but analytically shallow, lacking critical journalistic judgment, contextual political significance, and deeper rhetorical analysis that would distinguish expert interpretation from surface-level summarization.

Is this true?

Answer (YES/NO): YES